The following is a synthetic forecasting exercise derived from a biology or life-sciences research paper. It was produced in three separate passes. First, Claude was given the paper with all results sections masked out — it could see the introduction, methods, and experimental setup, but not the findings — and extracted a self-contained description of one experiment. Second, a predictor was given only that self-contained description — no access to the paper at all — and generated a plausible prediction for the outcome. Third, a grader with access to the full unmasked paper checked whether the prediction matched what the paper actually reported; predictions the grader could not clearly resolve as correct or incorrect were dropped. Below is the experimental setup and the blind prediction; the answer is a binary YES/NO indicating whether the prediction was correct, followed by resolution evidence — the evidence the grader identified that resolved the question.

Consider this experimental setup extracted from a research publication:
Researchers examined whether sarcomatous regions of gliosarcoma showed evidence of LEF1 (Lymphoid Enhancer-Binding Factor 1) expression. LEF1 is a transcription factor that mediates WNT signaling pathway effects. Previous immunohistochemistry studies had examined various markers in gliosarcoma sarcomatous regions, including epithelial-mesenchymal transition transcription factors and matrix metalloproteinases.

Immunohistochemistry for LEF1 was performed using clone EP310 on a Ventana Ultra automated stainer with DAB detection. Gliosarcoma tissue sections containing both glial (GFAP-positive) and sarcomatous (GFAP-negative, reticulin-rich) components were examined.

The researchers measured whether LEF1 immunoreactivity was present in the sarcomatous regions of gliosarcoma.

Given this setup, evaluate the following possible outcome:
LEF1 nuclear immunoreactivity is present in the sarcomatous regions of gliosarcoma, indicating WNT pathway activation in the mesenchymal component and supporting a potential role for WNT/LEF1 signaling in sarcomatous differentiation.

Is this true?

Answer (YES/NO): YES